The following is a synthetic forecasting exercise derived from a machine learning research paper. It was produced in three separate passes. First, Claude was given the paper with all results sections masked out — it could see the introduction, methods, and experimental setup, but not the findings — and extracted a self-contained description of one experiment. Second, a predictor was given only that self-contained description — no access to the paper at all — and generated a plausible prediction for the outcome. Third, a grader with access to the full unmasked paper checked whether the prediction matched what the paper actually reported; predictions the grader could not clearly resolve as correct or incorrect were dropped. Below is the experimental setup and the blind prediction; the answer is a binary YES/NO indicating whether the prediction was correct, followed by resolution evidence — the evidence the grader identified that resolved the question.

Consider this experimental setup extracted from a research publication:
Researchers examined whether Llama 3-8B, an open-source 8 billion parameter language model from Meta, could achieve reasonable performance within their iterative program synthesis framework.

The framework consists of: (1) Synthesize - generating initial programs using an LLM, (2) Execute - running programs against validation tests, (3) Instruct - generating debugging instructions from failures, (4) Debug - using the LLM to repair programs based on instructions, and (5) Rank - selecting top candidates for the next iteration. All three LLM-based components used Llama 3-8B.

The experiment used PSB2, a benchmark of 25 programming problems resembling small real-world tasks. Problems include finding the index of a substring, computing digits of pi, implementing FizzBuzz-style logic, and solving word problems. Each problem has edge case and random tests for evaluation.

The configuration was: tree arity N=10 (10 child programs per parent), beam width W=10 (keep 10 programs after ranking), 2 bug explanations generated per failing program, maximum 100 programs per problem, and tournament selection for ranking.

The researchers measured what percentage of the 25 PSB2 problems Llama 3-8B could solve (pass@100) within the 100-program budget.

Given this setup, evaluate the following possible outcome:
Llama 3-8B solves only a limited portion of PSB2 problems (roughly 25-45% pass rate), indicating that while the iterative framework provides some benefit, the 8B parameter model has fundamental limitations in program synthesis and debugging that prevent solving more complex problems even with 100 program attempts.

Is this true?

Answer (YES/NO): NO